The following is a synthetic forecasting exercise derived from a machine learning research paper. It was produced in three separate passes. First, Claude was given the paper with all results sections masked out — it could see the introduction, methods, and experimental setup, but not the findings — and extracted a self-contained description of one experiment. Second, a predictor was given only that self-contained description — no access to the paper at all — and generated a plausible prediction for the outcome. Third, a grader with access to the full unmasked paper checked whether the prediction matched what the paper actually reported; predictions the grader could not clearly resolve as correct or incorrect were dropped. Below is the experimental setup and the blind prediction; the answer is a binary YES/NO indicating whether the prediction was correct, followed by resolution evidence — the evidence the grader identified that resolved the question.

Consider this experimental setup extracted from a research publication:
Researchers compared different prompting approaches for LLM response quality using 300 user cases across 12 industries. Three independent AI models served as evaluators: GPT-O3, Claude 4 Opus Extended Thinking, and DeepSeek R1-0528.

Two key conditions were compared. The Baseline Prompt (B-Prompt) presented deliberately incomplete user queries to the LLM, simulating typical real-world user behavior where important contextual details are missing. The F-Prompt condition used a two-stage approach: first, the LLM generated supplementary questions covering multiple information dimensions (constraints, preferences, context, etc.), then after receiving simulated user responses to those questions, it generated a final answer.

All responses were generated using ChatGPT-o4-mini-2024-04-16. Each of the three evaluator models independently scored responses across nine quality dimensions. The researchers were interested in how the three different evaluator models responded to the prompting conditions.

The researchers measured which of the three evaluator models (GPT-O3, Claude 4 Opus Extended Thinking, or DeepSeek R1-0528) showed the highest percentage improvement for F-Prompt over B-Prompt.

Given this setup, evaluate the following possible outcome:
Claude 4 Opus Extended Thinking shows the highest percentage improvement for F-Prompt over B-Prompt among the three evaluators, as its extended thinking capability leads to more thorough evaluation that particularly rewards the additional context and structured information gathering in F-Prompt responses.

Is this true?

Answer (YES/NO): YES